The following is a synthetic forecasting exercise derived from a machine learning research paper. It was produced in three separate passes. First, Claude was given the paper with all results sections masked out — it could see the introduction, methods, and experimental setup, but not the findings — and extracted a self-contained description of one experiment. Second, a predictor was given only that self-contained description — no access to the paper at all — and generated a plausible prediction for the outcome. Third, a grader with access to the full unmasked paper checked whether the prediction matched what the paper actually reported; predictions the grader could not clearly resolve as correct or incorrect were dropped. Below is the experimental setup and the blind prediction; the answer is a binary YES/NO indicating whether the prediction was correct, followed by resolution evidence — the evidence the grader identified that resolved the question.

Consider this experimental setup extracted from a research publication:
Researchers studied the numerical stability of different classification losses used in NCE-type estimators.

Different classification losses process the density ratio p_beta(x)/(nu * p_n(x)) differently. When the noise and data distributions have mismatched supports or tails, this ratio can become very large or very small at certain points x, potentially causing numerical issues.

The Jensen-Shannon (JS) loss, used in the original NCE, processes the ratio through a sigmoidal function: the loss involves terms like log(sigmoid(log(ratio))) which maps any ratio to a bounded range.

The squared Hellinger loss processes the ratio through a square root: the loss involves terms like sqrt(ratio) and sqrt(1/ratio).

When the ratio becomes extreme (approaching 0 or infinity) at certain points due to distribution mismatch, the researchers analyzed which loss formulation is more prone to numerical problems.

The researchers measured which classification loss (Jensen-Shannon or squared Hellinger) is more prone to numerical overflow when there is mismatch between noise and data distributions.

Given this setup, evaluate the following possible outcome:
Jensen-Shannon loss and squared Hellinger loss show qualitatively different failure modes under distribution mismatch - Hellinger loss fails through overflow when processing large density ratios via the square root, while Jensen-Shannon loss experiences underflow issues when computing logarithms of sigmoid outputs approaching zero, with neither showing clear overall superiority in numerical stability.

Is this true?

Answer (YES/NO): NO